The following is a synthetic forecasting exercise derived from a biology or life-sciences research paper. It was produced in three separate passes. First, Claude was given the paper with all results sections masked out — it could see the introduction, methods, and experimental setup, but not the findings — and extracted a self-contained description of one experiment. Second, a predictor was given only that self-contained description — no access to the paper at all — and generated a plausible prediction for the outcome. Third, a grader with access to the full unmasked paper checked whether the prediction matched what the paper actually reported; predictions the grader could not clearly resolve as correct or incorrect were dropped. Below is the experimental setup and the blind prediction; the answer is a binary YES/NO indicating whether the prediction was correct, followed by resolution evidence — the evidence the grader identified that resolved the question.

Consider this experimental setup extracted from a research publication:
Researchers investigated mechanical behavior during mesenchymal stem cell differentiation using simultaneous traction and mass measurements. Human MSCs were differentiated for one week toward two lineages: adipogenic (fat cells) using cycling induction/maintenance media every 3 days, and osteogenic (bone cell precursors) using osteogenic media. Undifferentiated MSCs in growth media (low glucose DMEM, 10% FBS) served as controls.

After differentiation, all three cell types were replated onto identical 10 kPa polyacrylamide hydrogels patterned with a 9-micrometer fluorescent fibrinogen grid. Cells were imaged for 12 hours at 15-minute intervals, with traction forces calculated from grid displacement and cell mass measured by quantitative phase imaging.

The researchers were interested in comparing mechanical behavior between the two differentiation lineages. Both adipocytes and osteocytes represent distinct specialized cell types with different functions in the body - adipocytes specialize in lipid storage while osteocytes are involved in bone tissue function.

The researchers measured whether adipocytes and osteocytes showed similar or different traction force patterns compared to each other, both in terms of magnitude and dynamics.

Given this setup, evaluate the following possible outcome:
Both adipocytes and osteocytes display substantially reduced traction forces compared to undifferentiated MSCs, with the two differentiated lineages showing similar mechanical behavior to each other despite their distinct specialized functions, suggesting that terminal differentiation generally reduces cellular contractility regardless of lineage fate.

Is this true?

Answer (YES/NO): NO